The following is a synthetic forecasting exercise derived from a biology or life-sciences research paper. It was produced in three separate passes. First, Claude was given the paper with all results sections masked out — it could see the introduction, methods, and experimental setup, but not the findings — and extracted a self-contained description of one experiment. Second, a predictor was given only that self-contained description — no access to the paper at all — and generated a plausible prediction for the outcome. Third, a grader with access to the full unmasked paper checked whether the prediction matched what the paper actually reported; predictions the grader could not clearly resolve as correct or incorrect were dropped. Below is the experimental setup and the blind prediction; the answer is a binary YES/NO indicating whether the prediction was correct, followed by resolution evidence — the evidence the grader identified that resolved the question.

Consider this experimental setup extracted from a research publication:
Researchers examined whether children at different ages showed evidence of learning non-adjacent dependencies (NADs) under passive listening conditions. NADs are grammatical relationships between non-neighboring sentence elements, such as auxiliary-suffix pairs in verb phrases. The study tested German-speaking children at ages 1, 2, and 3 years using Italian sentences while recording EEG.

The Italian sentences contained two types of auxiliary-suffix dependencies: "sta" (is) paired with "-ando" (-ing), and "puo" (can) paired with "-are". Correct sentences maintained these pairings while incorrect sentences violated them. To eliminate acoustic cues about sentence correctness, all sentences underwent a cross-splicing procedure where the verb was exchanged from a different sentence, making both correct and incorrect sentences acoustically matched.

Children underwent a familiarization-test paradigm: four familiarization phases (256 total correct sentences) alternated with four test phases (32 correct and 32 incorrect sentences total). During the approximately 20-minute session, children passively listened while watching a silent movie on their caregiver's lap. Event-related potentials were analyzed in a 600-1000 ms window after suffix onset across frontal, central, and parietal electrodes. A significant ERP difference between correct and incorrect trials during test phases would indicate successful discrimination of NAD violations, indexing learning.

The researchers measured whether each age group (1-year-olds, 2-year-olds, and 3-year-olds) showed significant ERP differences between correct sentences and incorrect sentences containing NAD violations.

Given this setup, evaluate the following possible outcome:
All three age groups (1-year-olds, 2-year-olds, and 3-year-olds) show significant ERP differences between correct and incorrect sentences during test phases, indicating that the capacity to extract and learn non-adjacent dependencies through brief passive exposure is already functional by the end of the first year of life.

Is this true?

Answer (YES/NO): YES